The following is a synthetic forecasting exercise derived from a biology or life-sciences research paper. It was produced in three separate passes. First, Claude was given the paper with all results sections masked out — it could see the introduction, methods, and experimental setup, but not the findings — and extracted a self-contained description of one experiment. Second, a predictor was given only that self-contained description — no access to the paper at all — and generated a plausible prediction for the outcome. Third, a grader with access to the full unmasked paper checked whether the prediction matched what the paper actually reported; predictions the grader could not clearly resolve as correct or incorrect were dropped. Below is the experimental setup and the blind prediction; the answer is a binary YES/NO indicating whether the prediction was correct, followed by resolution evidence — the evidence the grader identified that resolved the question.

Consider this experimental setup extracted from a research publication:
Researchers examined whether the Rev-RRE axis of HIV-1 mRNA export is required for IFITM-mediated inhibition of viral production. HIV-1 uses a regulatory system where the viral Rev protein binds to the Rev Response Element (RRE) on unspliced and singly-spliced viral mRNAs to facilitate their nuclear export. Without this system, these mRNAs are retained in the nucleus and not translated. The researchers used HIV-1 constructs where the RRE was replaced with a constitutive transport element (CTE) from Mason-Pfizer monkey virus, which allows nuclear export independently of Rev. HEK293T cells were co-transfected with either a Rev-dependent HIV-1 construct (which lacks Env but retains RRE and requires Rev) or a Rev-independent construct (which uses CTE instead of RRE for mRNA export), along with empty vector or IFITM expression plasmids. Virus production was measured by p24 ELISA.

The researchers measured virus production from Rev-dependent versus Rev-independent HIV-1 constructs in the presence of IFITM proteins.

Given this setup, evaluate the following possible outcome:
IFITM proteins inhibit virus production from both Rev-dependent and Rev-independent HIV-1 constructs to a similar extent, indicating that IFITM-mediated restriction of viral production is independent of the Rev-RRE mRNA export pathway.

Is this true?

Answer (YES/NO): YES